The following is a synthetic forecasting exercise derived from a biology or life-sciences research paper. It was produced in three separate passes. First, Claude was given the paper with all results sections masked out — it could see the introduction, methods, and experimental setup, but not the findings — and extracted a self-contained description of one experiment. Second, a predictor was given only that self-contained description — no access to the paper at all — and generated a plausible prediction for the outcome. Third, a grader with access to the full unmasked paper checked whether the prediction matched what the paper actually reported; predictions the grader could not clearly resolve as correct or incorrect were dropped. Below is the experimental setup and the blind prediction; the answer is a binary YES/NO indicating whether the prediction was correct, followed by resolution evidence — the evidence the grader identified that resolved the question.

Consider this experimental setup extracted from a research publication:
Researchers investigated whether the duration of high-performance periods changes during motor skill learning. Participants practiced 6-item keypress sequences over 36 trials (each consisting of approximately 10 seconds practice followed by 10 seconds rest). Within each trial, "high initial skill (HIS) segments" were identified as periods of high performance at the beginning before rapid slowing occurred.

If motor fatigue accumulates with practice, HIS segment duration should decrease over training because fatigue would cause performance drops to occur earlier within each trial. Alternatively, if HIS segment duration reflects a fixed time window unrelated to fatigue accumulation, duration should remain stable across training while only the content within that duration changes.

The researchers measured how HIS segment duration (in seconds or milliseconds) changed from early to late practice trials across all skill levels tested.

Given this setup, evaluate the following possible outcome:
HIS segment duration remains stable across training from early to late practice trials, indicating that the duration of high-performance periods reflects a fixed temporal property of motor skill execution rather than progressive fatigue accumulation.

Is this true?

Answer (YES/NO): YES